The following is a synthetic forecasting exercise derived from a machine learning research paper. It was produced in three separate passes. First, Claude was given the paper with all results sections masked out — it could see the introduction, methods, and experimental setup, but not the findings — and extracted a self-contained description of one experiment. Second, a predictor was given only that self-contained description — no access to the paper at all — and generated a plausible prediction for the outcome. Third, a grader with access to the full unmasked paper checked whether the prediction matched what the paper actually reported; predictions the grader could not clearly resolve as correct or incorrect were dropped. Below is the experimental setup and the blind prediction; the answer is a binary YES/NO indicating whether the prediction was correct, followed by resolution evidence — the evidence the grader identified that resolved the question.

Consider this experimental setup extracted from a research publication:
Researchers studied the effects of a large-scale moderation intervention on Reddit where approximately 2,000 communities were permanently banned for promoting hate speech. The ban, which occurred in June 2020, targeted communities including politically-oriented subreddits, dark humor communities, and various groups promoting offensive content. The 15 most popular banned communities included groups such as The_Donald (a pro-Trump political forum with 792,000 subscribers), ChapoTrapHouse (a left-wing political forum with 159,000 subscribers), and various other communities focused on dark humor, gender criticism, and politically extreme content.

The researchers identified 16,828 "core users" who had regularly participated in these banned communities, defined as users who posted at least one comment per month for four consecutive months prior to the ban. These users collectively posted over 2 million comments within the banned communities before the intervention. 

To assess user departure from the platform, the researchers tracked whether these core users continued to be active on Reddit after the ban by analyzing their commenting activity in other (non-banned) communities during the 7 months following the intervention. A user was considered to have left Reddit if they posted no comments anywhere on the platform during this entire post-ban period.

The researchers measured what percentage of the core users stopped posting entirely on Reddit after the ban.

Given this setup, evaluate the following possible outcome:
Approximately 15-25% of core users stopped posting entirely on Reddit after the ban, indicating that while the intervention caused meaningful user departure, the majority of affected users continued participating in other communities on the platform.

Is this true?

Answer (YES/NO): YES